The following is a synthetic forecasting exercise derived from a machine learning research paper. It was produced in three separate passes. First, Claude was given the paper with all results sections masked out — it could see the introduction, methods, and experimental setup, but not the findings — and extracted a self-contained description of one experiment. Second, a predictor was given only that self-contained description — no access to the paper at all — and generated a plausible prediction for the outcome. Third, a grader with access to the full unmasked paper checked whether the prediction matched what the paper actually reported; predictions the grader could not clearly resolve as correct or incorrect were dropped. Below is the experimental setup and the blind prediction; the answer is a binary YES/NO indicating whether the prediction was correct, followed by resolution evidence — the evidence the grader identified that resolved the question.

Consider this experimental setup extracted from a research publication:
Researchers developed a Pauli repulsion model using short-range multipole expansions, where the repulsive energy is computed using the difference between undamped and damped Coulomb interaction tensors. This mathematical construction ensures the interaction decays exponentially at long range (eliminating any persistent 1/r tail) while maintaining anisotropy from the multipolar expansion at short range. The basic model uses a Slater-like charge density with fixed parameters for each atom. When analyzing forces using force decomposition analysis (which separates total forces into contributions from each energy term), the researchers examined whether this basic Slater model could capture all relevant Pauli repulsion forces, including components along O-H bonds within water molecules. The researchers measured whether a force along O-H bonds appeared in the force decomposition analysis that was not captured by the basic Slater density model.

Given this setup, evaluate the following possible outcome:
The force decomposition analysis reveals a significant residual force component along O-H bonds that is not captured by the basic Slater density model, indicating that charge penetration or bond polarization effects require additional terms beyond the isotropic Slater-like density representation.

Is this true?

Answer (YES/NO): NO